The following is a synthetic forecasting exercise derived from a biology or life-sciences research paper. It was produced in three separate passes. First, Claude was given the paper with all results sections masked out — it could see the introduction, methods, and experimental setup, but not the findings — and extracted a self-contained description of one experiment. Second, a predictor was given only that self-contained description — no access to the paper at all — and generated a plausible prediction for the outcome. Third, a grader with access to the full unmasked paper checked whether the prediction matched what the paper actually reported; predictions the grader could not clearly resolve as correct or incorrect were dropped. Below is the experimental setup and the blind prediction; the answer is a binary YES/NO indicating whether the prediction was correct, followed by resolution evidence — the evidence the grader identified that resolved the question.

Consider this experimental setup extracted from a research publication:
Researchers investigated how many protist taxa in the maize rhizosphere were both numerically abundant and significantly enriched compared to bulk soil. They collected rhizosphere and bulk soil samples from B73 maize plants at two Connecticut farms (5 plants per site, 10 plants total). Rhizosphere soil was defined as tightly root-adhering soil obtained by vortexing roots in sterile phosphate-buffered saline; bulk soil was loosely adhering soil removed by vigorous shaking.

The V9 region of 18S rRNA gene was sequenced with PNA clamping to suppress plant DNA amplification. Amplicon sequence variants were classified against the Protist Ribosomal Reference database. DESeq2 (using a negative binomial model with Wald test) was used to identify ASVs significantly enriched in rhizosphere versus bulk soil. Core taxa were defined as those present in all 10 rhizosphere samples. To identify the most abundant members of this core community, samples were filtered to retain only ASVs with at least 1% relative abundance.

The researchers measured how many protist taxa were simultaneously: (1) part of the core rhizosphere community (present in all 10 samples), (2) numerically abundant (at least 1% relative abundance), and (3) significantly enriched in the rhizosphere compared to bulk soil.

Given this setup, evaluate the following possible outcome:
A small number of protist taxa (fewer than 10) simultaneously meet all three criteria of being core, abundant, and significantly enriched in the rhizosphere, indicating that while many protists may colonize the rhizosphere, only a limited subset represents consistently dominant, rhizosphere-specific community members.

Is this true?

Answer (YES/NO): YES